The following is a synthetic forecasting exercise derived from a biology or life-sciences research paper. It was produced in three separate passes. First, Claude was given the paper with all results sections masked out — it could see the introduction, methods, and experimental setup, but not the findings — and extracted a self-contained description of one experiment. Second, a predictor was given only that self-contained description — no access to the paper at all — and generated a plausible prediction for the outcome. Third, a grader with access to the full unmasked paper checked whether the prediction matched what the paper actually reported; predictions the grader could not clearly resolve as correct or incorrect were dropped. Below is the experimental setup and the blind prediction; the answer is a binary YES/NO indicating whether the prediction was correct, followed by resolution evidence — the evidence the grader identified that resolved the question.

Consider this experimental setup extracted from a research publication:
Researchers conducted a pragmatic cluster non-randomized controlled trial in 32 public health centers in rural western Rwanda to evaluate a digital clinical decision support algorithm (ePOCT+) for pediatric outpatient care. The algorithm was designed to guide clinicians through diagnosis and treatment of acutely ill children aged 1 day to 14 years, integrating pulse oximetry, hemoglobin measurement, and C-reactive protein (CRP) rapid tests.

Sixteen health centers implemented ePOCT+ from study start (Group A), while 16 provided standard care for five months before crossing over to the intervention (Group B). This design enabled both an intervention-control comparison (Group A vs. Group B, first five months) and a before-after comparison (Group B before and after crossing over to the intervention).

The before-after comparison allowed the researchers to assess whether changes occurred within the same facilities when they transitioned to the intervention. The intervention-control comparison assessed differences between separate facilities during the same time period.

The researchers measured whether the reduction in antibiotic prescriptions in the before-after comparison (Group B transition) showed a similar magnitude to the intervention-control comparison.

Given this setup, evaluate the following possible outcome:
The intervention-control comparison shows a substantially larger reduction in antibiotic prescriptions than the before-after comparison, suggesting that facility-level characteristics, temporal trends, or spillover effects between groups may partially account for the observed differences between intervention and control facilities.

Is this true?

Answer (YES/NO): NO